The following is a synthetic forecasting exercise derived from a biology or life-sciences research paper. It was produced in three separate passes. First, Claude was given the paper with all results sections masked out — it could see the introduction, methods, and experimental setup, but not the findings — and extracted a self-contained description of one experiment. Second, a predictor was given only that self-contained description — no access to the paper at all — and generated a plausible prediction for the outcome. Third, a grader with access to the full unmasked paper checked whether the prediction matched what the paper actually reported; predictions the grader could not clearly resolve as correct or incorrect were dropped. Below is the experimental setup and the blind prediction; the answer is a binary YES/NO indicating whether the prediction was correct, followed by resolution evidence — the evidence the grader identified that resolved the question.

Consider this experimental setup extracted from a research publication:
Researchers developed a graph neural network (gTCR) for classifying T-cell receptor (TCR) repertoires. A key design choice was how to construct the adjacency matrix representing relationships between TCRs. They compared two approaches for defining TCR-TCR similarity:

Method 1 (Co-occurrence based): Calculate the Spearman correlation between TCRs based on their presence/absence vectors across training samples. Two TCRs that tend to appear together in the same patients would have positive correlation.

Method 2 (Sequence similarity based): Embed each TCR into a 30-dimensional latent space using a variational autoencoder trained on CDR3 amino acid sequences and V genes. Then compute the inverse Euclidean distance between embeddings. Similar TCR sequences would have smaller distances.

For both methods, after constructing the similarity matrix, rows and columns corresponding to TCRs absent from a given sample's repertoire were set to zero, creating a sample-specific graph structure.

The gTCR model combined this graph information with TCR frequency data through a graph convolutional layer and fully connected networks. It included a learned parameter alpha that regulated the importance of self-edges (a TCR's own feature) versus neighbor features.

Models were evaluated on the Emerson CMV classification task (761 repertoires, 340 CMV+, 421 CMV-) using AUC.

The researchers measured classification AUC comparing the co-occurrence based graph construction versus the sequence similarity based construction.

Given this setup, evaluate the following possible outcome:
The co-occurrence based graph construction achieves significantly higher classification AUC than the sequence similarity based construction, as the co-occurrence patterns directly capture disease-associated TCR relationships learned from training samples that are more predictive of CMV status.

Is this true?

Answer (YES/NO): NO